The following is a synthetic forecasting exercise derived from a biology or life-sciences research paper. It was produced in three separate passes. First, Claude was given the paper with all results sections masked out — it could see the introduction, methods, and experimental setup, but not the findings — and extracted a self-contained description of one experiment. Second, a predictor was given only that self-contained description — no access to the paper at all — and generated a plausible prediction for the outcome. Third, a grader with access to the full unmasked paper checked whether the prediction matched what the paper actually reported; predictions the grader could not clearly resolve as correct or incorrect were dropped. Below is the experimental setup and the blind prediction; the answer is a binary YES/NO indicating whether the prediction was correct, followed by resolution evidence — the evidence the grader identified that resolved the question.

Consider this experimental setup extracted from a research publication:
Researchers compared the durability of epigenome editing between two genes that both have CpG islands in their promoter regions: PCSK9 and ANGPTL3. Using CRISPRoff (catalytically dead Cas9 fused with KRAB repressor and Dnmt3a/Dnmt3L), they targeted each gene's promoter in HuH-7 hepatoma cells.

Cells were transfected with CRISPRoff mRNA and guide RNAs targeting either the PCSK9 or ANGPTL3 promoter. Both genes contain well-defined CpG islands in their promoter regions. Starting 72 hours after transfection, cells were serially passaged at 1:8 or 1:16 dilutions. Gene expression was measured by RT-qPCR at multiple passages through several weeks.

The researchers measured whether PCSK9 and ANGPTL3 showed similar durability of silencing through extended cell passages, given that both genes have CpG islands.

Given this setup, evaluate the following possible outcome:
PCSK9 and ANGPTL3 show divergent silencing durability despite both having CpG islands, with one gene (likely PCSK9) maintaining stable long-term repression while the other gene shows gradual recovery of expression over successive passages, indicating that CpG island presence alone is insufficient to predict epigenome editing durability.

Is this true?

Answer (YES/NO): NO